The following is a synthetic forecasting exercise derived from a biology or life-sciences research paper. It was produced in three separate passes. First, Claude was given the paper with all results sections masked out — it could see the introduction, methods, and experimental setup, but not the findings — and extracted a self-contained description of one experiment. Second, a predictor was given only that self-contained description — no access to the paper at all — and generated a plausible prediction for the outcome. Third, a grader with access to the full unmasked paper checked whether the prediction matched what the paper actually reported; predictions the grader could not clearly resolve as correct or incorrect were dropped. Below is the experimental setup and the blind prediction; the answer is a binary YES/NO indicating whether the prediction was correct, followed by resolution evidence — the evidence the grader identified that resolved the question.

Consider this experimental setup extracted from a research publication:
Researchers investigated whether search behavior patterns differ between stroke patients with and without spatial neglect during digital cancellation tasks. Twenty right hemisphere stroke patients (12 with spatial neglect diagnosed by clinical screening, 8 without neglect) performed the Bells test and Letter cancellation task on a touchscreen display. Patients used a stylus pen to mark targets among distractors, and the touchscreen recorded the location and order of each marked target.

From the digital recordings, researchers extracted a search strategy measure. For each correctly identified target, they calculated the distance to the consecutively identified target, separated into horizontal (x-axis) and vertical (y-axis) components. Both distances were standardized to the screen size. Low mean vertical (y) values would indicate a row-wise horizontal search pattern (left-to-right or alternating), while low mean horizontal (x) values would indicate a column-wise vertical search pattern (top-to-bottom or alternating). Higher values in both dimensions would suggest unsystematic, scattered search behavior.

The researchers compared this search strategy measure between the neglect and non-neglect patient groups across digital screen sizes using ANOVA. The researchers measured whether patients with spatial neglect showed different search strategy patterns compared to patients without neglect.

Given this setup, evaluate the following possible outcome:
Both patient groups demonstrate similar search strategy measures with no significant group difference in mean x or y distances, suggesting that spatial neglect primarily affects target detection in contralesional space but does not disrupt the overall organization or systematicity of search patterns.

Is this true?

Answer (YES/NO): NO